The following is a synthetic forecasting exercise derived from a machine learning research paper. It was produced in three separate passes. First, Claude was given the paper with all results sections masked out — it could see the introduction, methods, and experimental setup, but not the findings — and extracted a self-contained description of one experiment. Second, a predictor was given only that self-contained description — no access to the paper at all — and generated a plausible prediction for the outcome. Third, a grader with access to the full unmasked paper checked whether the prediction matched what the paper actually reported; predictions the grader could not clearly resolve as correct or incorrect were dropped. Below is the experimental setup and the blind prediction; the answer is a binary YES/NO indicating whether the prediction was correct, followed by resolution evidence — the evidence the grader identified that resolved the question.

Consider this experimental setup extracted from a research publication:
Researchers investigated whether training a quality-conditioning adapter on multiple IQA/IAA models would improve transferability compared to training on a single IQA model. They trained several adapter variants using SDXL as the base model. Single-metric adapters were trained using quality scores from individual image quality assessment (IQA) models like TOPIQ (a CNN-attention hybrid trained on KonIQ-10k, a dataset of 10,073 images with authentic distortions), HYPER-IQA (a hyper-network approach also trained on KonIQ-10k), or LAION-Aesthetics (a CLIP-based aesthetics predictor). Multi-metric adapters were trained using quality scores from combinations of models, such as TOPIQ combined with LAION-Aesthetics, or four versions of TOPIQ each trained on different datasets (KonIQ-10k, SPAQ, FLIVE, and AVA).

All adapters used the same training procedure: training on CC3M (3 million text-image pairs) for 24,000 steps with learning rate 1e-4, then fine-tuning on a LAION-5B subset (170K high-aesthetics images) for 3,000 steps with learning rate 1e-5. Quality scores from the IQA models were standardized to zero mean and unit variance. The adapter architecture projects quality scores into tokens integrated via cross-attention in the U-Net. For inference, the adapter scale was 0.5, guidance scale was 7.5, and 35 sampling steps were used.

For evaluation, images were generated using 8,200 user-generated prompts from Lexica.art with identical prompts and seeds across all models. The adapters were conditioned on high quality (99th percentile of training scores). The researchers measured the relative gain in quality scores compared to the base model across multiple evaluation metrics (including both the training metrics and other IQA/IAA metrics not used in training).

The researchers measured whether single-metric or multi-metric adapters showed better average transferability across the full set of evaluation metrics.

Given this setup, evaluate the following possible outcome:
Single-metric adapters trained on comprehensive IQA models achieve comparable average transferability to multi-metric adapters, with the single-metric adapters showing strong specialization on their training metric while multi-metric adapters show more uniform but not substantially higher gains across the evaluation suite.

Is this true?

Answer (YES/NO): NO